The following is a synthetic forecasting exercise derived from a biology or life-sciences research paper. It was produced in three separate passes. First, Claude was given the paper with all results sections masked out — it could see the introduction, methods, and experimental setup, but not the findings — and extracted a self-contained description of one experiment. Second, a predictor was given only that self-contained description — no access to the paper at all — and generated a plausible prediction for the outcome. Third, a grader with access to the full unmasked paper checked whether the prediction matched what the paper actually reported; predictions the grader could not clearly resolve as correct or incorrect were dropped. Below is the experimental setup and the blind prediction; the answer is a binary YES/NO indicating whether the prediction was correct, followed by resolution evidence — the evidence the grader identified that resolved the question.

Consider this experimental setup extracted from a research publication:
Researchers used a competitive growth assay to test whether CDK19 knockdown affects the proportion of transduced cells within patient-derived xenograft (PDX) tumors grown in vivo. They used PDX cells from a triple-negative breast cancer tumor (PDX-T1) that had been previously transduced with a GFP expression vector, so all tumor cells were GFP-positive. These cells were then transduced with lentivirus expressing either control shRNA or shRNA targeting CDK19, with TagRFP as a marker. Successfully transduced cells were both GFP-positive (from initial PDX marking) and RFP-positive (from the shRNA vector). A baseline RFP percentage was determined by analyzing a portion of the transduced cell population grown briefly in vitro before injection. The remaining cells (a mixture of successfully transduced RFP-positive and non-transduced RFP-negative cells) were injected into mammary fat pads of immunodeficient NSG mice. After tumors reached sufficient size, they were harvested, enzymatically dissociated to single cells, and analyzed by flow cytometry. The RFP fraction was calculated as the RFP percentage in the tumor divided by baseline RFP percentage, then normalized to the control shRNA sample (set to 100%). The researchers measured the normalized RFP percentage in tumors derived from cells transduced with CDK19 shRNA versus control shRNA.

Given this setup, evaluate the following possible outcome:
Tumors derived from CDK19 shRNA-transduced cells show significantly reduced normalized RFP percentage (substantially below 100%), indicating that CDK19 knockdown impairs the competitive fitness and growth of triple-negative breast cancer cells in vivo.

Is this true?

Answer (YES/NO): YES